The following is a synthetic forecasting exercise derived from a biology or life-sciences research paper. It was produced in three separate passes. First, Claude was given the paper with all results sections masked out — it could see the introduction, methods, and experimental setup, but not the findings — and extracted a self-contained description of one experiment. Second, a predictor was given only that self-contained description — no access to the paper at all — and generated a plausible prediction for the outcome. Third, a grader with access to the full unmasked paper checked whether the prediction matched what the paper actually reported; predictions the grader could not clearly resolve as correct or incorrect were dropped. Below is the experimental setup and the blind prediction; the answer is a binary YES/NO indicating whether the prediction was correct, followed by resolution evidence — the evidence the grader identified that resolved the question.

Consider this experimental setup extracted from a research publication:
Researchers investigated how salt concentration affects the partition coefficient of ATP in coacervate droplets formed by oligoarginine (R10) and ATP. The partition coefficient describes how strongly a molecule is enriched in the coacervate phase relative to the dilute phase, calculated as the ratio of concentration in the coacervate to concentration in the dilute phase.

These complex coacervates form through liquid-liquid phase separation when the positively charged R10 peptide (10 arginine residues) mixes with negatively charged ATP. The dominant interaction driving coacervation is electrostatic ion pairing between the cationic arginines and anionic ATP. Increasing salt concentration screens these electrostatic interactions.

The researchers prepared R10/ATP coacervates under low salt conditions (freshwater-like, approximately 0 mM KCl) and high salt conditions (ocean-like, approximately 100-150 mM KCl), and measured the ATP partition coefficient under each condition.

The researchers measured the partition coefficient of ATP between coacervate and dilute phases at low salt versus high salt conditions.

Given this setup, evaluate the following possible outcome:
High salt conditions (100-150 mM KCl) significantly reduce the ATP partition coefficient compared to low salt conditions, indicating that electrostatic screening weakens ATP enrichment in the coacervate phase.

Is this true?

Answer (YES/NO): NO